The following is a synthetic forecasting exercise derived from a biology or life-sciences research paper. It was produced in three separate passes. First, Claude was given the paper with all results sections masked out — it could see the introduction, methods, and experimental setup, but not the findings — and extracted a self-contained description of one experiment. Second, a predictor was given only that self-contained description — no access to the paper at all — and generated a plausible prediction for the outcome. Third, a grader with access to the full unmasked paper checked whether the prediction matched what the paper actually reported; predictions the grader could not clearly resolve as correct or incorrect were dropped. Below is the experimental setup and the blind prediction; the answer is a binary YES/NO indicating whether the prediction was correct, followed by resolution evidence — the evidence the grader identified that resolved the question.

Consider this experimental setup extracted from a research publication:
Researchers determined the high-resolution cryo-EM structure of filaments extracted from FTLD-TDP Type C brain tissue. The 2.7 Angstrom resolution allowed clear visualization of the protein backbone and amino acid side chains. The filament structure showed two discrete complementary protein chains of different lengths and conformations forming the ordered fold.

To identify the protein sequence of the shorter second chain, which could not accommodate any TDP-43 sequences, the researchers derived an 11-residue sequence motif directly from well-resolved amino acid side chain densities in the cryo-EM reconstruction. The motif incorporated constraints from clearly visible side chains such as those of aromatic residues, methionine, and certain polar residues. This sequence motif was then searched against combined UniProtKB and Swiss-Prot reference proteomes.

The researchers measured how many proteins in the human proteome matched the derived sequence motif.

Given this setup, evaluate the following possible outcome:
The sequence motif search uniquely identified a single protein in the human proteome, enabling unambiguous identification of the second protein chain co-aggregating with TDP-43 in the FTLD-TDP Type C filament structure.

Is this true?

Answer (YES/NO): YES